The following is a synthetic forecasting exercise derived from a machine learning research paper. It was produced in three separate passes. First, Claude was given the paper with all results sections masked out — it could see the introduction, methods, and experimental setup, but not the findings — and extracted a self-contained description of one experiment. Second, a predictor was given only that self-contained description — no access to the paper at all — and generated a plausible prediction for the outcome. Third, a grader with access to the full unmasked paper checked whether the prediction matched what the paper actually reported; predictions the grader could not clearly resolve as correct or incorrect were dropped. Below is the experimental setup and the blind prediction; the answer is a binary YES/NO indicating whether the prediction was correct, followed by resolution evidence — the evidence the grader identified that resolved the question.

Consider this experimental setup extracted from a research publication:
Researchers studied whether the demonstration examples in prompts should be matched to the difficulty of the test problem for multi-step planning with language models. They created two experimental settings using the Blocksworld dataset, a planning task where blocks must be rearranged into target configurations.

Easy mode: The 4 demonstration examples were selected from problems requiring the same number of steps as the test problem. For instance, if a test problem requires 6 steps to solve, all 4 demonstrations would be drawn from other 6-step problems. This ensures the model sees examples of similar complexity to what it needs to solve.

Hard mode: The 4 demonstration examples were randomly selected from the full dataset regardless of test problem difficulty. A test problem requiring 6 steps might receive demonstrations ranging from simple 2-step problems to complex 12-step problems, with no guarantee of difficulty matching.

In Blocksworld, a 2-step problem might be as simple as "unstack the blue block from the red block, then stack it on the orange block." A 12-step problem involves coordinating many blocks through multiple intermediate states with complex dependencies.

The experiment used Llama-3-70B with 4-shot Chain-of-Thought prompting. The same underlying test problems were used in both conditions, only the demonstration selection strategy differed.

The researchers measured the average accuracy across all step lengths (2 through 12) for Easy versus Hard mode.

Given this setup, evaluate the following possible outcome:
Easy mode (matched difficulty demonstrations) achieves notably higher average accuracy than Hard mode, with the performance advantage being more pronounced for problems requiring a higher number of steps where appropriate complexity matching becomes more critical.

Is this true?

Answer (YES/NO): NO